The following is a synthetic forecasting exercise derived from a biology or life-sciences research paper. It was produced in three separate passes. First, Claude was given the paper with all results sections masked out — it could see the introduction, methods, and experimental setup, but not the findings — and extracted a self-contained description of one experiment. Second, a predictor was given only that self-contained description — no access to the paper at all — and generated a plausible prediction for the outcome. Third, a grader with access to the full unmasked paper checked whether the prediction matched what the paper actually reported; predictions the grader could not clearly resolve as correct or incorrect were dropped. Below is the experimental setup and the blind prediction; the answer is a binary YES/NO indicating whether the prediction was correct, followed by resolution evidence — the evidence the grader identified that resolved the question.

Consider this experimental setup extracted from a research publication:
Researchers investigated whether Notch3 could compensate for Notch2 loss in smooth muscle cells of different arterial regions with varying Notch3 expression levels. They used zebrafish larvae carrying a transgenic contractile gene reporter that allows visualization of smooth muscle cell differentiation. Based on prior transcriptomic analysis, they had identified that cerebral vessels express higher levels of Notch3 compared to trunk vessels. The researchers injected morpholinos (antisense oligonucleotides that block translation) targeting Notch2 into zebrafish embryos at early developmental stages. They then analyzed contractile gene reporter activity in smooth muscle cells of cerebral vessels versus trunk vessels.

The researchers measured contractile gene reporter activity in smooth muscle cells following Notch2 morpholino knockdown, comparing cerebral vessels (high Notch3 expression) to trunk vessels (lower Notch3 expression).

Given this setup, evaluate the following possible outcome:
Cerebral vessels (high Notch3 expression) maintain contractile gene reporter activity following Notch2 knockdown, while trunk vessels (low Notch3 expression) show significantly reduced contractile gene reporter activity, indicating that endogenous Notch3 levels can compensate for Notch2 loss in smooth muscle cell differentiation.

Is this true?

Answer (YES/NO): YES